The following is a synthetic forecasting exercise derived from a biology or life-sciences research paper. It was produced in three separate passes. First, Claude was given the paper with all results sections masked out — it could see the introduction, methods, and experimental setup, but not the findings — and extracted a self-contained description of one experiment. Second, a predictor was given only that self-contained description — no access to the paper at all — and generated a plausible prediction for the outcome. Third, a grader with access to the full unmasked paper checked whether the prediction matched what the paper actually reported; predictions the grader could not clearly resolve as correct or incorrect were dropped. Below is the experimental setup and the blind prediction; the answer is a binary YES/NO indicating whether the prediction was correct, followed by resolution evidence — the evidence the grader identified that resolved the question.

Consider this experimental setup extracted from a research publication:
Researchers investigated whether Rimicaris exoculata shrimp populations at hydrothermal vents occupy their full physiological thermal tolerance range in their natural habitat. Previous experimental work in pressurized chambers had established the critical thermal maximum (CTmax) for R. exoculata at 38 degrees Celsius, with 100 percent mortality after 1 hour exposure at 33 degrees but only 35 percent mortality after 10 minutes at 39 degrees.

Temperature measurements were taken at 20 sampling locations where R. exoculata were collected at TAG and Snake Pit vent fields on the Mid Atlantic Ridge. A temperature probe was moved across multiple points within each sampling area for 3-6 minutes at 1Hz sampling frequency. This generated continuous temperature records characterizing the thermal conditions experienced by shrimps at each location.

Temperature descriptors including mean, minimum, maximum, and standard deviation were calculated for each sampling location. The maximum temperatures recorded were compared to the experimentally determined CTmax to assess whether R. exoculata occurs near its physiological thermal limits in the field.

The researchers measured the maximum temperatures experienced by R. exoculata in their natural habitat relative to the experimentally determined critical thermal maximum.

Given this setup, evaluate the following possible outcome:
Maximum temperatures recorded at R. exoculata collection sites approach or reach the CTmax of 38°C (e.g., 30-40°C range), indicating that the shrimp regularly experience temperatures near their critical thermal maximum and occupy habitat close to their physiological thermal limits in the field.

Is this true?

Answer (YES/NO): YES